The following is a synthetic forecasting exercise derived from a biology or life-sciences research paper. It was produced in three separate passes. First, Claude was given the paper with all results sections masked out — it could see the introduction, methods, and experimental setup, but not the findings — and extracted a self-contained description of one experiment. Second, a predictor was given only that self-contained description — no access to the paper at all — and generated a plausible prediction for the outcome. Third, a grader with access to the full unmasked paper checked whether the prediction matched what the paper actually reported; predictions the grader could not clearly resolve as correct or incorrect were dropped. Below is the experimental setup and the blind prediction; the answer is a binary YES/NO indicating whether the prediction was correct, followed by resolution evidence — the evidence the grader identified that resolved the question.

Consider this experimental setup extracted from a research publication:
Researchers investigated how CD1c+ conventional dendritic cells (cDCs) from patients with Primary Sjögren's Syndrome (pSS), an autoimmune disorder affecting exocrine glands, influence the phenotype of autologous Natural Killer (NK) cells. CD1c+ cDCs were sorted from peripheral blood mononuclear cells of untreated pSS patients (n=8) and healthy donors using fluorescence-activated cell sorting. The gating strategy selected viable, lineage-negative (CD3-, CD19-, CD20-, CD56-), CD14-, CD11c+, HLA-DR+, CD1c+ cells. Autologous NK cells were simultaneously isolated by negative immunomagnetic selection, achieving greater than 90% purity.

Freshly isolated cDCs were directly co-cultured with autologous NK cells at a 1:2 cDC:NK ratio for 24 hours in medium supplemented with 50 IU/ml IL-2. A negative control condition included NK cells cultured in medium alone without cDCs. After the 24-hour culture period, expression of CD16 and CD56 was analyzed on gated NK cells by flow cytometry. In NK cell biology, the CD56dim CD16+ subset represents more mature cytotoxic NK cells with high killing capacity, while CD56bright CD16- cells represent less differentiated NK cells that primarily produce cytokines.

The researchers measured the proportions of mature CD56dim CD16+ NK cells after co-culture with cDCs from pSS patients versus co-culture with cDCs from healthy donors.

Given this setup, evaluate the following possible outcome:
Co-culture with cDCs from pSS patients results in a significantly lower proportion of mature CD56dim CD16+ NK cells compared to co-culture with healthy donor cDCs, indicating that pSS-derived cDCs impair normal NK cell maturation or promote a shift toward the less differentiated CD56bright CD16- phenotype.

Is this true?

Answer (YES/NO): NO